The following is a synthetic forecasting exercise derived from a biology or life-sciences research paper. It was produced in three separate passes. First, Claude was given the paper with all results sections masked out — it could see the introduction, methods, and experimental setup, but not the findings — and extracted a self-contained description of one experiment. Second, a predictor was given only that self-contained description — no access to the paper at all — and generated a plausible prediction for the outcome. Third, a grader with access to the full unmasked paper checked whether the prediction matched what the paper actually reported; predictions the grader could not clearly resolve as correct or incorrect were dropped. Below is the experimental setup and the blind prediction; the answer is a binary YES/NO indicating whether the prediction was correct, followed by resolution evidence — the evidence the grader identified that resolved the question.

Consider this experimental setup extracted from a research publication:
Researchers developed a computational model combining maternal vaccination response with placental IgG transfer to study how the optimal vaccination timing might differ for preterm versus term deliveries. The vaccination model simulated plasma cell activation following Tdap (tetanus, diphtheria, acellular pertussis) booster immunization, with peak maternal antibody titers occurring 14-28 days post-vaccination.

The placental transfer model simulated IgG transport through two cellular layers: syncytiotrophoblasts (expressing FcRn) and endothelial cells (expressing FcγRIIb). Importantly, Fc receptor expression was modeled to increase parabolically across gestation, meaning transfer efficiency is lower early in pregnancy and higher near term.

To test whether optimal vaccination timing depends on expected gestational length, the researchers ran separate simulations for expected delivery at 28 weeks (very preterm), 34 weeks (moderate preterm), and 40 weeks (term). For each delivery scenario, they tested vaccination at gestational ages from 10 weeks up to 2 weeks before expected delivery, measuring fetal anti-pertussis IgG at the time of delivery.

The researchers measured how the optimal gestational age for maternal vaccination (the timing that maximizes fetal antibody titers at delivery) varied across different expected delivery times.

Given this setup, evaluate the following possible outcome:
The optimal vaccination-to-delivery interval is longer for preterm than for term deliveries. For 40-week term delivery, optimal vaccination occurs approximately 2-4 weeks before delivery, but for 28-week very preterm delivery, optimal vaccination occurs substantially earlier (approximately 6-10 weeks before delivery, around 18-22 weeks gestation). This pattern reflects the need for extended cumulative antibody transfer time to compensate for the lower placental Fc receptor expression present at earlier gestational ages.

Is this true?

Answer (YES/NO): NO